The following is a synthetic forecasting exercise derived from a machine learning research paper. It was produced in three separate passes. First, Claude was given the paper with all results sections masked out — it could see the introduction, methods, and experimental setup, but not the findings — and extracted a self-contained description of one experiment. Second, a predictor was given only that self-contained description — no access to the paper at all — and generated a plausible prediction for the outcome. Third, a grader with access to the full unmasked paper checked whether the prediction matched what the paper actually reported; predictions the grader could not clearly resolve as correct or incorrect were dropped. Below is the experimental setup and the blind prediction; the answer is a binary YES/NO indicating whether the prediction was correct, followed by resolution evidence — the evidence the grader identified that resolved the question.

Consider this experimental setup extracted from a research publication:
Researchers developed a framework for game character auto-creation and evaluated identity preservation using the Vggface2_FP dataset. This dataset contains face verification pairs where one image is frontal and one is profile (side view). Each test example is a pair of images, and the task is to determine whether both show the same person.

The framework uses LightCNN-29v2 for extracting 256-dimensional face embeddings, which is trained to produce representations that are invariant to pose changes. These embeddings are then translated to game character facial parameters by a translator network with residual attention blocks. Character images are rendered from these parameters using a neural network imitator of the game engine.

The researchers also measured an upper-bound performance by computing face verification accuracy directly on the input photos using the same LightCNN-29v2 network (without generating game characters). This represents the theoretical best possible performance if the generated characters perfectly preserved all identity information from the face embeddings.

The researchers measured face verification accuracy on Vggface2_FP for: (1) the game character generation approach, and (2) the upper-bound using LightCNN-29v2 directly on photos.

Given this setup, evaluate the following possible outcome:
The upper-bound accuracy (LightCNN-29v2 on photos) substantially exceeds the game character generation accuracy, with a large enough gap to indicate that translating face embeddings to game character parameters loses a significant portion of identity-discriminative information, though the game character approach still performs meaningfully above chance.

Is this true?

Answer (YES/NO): YES